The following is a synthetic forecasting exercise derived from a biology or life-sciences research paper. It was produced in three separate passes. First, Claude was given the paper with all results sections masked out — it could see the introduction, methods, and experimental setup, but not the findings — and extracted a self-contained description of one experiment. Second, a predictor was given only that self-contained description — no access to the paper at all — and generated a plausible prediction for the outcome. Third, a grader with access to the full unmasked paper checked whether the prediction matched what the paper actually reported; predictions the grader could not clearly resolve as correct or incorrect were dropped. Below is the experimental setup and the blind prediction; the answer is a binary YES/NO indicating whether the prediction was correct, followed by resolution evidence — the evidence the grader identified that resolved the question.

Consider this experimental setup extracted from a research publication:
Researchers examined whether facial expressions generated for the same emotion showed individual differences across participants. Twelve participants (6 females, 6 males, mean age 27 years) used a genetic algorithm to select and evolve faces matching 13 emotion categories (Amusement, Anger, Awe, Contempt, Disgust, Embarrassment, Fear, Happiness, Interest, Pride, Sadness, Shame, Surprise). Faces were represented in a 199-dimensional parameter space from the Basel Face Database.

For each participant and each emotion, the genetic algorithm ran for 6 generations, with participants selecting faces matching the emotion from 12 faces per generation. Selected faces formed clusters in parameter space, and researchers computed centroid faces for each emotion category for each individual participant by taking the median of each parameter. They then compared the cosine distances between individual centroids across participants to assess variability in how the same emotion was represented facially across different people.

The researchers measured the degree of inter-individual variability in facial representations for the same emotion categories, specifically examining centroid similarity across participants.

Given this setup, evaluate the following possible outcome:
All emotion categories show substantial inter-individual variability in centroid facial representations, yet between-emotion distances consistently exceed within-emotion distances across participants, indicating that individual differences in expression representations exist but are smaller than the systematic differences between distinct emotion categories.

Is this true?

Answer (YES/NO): YES